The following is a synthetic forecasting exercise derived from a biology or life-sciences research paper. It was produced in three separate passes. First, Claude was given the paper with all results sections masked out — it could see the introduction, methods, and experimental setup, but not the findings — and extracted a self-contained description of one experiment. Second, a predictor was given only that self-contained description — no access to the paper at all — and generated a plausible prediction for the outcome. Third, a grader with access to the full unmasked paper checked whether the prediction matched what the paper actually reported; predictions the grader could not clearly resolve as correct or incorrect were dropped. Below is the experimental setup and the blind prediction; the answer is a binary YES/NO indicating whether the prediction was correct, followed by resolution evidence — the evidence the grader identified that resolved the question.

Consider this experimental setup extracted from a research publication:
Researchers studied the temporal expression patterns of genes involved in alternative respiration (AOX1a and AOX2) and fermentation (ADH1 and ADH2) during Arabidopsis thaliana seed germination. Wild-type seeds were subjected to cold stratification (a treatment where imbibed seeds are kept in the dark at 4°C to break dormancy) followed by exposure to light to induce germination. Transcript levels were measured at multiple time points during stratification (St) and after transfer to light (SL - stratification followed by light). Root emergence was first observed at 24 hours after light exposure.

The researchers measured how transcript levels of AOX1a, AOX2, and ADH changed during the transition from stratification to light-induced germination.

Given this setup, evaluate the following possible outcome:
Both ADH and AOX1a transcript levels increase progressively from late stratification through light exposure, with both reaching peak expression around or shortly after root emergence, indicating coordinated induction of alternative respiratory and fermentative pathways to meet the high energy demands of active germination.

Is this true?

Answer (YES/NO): NO